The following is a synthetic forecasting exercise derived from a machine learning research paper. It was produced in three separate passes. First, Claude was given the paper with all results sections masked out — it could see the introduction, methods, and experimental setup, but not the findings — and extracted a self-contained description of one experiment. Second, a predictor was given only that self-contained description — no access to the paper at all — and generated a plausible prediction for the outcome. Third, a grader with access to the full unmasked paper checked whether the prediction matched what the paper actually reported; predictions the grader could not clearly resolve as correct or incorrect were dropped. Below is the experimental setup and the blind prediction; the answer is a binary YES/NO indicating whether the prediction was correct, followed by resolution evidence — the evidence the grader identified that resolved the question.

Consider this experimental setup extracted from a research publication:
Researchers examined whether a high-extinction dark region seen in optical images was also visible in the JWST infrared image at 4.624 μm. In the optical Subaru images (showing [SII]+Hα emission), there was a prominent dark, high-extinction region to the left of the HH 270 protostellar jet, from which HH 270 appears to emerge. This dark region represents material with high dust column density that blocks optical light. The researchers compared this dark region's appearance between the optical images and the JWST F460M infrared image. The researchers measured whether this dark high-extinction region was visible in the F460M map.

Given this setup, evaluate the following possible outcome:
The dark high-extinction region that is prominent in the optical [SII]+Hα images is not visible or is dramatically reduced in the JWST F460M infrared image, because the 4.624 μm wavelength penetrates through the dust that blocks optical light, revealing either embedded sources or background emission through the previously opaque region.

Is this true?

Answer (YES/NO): YES